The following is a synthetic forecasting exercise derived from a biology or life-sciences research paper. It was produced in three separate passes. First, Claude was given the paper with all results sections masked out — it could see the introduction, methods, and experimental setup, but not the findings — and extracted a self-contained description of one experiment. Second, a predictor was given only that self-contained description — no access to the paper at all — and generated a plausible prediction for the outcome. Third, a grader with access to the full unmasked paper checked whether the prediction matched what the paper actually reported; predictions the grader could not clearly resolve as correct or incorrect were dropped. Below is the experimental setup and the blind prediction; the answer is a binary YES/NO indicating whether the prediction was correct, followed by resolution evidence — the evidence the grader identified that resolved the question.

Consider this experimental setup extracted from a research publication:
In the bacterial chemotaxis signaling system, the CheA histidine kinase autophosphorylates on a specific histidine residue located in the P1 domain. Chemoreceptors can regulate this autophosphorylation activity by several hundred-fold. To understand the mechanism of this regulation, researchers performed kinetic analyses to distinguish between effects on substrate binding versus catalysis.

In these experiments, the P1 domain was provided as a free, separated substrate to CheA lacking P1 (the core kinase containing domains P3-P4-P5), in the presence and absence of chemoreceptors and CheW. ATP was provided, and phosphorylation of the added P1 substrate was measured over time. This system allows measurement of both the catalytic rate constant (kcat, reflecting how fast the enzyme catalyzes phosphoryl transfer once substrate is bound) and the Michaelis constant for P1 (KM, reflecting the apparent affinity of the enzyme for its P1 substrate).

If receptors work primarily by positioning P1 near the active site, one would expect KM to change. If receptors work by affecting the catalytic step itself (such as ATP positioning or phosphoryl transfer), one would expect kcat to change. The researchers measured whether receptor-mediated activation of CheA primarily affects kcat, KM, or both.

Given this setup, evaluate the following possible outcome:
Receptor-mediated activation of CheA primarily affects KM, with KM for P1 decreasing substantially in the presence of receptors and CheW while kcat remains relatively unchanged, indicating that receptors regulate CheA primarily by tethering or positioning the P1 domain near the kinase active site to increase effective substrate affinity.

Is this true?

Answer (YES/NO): NO